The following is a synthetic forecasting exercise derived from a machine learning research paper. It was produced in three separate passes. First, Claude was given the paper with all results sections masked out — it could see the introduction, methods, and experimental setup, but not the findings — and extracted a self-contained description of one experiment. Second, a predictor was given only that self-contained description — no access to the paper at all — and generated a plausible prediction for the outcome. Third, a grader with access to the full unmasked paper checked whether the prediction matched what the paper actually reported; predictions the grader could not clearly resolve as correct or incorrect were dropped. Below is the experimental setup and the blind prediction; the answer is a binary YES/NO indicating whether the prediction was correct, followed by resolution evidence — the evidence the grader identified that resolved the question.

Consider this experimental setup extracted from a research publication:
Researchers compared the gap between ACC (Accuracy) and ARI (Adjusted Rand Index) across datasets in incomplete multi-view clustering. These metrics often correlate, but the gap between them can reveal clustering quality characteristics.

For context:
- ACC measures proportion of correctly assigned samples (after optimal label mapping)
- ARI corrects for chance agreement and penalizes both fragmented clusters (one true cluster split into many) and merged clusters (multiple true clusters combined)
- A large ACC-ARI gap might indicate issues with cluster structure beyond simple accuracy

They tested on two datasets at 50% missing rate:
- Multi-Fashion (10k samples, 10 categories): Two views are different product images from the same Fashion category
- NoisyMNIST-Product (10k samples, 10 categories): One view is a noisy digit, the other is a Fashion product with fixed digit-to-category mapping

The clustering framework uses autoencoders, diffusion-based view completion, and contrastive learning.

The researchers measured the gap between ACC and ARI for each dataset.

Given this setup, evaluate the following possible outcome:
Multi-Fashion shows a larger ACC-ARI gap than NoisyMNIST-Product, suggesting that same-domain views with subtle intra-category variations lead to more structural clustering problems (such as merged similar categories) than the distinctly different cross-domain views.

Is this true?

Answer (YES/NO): NO